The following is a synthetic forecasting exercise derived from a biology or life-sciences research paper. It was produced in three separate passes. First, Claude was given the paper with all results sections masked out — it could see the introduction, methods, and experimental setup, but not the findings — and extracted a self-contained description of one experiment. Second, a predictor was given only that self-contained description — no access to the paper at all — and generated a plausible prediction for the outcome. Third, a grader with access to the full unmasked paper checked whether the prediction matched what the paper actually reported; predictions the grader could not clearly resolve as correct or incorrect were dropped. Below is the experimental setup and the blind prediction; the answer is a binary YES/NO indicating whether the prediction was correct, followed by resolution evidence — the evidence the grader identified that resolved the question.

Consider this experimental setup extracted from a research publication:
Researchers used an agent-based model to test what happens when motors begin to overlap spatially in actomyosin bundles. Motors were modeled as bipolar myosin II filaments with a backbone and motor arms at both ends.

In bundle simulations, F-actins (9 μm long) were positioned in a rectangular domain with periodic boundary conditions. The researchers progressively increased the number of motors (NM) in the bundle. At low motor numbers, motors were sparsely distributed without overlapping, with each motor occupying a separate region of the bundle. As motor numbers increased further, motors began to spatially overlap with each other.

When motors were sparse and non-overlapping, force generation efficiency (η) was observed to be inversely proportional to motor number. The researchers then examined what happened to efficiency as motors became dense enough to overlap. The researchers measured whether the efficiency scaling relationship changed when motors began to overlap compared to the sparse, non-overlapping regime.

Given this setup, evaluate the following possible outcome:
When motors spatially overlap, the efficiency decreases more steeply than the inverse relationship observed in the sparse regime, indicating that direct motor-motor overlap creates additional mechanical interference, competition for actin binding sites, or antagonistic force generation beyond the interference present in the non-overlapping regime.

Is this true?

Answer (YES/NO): NO